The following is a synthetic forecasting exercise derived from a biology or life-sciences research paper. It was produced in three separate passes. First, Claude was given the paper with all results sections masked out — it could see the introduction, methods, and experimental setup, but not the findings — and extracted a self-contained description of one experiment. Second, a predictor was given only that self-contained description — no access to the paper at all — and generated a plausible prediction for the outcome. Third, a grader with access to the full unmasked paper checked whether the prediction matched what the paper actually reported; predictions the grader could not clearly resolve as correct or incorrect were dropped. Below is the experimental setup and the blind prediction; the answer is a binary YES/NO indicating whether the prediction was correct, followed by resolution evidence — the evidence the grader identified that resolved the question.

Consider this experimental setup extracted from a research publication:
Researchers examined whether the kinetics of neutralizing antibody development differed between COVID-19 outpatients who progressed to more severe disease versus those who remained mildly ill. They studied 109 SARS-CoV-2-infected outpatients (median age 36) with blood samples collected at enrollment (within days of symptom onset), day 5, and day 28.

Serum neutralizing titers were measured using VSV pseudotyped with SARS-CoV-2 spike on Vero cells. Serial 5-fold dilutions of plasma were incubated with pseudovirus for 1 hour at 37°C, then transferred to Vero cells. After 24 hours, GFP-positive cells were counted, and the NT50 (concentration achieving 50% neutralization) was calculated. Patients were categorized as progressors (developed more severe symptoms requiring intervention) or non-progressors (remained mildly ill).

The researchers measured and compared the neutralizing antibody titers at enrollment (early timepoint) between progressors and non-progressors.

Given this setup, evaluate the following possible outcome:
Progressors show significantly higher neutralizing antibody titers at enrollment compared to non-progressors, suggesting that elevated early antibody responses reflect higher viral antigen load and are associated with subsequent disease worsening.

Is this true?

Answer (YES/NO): NO